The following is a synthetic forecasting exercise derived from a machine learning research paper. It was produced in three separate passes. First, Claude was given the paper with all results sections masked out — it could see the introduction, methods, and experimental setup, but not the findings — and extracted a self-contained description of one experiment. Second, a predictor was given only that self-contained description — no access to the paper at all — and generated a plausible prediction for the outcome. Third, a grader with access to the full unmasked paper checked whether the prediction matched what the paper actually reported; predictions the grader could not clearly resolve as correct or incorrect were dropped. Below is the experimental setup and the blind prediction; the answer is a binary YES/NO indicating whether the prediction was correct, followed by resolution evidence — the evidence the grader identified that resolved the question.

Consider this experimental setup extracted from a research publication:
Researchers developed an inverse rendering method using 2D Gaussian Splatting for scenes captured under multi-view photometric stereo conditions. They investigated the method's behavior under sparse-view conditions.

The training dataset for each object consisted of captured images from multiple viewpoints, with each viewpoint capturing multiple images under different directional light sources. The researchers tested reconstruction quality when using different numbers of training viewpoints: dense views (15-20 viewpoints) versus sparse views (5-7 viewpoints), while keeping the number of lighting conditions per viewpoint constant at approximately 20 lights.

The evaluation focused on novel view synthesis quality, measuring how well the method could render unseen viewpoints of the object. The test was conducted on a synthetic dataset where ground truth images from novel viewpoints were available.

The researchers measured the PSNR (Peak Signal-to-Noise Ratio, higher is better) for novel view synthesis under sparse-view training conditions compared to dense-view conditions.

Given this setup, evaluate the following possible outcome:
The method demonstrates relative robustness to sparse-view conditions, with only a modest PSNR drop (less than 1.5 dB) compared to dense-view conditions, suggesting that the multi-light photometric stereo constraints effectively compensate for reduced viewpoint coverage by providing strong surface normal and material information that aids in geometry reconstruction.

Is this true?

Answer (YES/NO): NO